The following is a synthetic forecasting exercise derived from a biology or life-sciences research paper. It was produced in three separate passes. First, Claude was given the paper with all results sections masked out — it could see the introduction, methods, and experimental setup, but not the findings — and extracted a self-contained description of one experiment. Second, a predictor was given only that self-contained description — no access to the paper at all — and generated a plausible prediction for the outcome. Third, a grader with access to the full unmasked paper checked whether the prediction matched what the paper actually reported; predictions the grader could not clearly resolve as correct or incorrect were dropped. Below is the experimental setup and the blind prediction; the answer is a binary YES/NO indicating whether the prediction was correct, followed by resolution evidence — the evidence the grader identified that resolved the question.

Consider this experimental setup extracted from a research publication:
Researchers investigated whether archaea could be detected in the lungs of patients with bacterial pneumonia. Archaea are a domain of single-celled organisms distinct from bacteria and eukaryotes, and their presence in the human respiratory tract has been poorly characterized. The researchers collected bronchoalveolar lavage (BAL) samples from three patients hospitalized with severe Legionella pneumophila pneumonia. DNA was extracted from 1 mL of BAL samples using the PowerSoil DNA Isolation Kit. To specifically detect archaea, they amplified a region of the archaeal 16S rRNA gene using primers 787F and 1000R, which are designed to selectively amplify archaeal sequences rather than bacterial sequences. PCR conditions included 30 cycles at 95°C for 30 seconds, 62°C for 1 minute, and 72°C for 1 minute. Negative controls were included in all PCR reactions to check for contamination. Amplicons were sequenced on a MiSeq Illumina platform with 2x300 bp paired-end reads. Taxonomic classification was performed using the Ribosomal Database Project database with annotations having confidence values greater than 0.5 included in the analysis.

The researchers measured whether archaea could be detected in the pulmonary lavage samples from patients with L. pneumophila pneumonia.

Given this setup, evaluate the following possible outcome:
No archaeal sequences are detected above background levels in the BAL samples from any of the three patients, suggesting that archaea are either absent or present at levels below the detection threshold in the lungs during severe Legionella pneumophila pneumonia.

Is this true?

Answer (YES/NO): NO